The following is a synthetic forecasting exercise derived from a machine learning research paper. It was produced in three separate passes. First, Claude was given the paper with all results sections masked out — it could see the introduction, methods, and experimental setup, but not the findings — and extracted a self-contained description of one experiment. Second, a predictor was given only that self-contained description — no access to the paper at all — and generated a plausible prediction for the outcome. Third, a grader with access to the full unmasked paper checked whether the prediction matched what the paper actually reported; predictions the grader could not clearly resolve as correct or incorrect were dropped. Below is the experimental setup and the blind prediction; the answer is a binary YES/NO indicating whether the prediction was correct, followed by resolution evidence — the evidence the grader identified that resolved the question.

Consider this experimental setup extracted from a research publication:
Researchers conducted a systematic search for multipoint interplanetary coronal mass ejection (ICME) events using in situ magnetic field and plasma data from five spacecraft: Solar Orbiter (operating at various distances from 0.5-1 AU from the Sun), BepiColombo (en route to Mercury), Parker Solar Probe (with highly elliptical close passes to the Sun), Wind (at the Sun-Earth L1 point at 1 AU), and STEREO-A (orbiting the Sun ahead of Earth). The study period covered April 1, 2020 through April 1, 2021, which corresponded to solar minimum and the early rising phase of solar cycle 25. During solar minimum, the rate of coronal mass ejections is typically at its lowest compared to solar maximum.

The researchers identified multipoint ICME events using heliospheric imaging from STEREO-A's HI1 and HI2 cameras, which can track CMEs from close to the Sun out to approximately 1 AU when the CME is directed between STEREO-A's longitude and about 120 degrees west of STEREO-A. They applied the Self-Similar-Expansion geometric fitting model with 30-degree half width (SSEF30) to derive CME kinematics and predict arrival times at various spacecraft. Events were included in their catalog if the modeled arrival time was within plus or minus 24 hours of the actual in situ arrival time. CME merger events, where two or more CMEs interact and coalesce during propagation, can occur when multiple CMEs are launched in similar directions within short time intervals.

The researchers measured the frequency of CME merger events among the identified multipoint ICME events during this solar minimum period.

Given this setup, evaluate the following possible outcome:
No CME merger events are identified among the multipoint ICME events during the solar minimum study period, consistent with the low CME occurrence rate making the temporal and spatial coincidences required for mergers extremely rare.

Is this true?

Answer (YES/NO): NO